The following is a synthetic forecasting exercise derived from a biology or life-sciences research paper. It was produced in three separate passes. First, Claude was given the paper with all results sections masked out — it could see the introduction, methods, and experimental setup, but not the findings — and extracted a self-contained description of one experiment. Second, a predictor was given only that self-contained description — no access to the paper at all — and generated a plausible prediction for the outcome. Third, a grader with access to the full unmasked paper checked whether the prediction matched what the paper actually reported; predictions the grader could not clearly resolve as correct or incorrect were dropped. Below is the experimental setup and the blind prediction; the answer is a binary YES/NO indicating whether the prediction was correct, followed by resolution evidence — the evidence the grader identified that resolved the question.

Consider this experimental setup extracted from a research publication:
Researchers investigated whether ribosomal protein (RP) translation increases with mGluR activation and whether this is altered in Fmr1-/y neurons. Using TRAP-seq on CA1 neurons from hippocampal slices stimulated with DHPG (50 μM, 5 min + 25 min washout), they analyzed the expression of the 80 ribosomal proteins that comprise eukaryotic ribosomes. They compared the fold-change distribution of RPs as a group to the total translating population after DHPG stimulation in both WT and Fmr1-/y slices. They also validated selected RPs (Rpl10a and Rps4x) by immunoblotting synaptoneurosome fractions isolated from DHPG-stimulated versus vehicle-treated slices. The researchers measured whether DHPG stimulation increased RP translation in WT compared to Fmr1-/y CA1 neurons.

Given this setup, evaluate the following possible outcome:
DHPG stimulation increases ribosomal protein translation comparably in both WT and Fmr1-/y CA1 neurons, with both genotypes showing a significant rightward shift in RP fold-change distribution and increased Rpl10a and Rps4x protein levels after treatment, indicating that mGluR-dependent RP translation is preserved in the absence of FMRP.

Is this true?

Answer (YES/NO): NO